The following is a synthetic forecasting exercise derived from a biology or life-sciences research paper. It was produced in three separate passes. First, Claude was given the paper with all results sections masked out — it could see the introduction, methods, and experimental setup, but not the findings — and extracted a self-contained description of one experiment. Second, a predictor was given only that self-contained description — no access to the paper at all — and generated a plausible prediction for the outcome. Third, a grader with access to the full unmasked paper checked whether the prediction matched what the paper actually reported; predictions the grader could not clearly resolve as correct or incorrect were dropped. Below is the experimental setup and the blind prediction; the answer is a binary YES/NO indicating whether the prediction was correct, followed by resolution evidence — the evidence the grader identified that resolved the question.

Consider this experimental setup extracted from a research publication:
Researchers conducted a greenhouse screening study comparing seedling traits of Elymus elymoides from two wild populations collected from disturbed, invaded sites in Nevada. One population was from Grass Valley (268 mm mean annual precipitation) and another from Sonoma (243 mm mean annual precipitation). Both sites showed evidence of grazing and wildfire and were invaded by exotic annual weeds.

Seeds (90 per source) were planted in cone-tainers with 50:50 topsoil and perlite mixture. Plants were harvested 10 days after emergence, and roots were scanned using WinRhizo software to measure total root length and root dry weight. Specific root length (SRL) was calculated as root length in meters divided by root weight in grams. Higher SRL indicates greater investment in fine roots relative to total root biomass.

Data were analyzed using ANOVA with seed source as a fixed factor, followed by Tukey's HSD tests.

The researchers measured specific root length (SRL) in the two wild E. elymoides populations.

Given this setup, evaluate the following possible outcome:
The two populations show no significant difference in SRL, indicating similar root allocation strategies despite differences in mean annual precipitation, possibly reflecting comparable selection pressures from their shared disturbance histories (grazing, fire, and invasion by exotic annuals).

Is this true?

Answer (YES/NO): YES